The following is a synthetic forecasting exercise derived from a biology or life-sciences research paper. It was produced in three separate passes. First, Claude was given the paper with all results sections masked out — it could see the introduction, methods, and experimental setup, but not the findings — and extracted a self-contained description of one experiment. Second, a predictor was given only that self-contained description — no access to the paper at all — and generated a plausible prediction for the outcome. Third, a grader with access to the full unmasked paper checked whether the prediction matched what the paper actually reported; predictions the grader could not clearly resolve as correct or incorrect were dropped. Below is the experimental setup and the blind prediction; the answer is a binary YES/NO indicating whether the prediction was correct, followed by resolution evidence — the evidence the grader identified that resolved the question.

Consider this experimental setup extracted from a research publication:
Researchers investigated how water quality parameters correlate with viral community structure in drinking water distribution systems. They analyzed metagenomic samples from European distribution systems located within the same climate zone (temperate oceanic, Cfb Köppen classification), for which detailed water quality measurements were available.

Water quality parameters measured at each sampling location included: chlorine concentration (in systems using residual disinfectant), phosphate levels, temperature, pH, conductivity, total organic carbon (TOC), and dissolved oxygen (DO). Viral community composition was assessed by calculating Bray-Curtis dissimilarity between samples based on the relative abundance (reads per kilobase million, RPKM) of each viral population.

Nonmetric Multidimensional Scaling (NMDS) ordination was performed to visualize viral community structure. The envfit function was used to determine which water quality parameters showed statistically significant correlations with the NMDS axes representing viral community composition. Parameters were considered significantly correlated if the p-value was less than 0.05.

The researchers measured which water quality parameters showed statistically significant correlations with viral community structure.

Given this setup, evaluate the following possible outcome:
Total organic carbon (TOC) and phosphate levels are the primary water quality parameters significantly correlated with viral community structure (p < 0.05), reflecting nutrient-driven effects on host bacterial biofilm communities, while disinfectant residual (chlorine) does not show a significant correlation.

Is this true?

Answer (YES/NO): NO